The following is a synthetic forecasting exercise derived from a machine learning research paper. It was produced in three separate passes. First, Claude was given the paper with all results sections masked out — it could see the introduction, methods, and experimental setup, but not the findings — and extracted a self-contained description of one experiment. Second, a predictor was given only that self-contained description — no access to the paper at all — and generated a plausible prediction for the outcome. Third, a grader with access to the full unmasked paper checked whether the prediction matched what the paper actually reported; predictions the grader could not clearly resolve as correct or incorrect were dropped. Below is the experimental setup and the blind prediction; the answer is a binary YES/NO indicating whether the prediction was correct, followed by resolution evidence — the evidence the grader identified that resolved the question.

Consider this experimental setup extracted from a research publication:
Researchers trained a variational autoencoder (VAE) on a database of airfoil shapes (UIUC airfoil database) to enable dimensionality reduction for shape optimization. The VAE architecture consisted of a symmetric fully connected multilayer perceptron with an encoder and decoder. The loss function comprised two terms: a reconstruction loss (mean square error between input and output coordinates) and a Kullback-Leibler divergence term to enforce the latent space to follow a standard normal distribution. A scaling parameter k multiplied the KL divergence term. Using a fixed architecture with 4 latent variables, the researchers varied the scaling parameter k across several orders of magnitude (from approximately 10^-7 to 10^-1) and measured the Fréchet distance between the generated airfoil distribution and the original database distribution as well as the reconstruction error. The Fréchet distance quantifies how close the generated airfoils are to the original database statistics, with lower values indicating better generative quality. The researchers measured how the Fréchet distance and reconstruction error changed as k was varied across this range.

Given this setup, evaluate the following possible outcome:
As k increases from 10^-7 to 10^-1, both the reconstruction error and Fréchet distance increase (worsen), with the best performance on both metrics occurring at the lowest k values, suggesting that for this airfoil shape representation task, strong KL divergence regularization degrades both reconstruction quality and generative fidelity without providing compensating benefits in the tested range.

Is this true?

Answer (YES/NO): NO